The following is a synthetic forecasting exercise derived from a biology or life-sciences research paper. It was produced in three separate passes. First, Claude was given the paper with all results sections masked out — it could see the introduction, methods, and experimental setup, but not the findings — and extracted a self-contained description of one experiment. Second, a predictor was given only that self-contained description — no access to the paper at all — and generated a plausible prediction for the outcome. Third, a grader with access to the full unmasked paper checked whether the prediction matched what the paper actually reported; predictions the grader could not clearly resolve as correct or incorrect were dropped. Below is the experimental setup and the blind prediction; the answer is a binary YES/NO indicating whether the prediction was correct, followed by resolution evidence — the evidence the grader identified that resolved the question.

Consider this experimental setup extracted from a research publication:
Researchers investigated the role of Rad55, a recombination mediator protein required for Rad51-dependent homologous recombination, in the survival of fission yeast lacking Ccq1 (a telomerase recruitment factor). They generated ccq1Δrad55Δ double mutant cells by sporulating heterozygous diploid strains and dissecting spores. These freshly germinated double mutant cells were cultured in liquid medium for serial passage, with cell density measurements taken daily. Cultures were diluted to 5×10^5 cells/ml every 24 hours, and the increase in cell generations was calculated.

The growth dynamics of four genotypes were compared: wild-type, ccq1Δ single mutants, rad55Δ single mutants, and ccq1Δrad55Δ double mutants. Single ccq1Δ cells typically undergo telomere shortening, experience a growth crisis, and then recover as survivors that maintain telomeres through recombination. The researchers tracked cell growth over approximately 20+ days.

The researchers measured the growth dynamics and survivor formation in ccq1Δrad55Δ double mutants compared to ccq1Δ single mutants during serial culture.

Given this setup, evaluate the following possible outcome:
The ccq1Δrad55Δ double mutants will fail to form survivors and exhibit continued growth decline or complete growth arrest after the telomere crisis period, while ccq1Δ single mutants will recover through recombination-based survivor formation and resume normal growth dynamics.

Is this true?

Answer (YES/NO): NO